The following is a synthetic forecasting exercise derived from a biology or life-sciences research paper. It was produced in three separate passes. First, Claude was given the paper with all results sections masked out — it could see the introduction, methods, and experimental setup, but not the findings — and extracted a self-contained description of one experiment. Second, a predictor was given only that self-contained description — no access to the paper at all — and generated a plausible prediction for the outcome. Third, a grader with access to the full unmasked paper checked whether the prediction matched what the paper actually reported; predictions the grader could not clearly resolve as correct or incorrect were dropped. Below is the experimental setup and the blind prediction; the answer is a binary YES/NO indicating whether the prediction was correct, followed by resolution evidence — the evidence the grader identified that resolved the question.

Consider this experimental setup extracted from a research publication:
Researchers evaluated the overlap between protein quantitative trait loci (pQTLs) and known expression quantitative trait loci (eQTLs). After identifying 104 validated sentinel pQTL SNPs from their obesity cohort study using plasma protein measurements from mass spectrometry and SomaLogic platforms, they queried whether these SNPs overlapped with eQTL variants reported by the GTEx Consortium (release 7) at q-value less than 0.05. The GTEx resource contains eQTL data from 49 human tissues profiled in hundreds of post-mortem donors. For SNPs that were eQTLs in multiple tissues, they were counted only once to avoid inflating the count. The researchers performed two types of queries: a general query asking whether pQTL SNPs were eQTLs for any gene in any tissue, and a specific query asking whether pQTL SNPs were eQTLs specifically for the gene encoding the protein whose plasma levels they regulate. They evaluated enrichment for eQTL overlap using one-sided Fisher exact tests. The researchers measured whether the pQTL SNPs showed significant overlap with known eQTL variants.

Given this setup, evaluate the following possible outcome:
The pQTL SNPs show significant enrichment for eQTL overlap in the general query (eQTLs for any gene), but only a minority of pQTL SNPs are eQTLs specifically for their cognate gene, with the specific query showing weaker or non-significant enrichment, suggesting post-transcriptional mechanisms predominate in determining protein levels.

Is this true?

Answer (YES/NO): NO